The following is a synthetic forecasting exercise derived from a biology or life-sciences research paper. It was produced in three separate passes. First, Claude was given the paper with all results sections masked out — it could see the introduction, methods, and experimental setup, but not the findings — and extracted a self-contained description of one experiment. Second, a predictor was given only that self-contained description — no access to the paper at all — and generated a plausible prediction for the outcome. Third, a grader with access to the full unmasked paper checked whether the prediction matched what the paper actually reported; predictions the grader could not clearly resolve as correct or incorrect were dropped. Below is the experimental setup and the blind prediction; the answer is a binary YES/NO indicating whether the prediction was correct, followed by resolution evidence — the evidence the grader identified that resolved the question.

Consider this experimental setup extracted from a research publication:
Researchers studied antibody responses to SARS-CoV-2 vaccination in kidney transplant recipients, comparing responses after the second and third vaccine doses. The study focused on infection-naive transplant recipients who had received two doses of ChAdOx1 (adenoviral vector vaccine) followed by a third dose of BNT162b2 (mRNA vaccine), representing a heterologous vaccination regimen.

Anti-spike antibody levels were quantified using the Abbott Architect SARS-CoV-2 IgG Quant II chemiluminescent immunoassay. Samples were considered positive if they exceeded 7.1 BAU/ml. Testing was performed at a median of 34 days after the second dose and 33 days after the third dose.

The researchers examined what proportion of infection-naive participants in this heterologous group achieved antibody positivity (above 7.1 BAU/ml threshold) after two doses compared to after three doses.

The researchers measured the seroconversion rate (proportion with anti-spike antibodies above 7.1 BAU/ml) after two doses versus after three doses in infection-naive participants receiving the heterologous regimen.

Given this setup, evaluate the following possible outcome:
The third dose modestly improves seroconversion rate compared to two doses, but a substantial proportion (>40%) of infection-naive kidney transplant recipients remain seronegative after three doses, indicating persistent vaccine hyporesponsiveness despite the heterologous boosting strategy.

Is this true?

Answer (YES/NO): NO